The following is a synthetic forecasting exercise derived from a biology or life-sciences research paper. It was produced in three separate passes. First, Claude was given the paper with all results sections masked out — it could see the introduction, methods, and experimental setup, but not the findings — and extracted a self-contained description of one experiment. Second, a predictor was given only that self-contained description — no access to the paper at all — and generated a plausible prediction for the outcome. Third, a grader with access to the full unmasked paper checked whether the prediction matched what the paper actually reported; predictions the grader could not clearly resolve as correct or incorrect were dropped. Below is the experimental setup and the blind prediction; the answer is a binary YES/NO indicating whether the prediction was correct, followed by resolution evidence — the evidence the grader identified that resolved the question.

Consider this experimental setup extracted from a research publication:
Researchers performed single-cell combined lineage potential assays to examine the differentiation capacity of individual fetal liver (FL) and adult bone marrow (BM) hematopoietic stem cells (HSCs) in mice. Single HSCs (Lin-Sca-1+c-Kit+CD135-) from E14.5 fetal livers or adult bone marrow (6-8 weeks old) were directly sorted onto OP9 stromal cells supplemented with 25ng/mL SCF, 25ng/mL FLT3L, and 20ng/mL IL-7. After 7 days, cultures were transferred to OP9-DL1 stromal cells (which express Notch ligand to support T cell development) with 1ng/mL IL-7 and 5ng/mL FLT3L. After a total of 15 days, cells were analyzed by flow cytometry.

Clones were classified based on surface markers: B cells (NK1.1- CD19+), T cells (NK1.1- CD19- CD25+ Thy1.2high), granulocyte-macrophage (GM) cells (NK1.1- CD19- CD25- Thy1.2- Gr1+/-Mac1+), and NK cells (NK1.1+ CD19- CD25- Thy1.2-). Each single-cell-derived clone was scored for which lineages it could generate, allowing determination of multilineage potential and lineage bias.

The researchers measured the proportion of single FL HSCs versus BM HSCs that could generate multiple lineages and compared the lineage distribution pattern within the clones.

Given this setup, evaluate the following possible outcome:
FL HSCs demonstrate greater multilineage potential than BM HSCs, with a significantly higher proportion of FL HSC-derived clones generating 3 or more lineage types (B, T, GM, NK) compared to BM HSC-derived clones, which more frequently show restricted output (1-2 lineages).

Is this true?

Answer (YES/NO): NO